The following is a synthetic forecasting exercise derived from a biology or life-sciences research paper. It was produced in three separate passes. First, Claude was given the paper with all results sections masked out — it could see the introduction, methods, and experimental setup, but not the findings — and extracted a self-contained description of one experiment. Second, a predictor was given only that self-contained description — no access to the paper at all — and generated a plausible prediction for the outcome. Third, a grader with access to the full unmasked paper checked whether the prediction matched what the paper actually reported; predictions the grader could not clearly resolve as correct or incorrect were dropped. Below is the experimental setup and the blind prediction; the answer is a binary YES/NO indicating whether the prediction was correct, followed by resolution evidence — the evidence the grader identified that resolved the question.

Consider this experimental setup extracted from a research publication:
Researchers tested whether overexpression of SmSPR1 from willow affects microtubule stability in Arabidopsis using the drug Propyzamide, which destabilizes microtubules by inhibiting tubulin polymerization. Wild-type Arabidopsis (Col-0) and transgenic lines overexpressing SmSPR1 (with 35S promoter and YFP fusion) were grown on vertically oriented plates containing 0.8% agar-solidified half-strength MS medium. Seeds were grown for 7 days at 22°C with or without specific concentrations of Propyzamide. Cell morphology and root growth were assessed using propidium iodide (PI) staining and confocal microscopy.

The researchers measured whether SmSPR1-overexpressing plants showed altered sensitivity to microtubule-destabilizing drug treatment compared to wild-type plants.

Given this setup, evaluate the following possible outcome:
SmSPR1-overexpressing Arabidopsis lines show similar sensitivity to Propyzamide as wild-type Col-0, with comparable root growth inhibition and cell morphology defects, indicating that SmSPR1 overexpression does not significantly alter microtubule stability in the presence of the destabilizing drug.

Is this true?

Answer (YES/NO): NO